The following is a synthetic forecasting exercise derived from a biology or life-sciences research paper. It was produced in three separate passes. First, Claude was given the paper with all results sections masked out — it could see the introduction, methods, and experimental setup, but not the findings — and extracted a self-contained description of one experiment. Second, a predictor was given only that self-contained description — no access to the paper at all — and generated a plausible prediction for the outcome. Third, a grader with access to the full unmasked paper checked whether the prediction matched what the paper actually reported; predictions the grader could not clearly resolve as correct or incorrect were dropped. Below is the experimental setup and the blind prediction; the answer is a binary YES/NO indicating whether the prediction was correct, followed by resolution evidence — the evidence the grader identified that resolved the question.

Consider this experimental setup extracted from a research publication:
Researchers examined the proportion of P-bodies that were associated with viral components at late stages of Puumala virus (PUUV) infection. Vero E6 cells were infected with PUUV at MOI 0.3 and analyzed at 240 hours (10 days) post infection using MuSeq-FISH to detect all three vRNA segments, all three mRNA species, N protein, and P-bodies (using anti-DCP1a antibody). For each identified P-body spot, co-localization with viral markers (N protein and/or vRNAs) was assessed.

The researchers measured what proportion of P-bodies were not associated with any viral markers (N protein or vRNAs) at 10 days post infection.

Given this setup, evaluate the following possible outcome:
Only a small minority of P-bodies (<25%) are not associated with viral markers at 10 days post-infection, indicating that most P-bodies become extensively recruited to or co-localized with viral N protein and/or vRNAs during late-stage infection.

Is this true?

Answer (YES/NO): YES